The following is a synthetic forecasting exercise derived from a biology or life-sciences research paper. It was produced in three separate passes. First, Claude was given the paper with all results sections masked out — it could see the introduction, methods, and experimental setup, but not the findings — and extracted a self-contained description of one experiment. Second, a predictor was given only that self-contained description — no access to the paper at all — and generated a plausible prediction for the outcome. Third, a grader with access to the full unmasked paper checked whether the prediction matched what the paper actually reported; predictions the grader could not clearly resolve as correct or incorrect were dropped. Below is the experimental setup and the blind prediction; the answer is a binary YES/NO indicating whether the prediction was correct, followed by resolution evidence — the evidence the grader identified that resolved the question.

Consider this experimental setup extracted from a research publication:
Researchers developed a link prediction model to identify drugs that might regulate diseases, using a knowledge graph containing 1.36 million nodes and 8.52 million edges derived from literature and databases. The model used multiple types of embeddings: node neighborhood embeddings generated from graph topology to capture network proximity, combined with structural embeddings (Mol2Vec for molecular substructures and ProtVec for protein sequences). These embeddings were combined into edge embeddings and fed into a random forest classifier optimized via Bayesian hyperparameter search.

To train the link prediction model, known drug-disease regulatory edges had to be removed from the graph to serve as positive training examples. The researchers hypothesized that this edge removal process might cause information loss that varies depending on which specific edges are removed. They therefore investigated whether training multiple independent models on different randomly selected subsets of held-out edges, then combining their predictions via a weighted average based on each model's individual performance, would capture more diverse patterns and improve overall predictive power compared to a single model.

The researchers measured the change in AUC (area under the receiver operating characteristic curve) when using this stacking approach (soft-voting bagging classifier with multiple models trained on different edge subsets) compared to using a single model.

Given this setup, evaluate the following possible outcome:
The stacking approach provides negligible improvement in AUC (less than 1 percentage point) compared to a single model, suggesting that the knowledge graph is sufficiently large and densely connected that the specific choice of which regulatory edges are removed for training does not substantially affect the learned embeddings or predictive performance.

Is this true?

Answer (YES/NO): YES